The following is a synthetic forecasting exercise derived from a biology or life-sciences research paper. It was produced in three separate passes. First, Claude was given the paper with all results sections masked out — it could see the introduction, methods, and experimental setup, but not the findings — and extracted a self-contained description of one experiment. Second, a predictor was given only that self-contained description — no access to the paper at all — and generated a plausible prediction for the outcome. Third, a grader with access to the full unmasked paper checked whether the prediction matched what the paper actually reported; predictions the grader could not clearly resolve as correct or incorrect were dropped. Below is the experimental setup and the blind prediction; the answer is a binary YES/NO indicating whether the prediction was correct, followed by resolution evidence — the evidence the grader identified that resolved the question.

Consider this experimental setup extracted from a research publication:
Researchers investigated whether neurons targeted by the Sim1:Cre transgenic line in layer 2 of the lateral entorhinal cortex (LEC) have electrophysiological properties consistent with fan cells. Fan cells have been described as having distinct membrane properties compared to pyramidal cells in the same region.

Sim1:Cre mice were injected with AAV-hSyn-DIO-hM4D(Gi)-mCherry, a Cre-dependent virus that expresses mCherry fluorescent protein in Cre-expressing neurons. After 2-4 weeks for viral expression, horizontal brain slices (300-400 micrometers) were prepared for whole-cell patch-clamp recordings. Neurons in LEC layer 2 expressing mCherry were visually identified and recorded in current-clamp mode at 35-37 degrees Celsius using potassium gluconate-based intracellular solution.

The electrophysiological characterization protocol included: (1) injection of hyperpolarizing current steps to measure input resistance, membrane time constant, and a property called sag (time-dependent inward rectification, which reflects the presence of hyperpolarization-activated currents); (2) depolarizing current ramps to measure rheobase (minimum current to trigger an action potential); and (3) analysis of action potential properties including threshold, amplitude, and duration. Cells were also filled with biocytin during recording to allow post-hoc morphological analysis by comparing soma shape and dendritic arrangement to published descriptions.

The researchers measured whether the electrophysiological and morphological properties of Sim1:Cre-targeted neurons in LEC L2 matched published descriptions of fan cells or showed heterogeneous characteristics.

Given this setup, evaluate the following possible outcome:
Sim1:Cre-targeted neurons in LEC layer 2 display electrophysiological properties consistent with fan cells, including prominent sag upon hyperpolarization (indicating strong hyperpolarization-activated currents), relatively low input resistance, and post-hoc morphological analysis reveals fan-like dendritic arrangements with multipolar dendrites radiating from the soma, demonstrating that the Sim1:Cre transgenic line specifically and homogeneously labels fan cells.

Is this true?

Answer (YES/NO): NO